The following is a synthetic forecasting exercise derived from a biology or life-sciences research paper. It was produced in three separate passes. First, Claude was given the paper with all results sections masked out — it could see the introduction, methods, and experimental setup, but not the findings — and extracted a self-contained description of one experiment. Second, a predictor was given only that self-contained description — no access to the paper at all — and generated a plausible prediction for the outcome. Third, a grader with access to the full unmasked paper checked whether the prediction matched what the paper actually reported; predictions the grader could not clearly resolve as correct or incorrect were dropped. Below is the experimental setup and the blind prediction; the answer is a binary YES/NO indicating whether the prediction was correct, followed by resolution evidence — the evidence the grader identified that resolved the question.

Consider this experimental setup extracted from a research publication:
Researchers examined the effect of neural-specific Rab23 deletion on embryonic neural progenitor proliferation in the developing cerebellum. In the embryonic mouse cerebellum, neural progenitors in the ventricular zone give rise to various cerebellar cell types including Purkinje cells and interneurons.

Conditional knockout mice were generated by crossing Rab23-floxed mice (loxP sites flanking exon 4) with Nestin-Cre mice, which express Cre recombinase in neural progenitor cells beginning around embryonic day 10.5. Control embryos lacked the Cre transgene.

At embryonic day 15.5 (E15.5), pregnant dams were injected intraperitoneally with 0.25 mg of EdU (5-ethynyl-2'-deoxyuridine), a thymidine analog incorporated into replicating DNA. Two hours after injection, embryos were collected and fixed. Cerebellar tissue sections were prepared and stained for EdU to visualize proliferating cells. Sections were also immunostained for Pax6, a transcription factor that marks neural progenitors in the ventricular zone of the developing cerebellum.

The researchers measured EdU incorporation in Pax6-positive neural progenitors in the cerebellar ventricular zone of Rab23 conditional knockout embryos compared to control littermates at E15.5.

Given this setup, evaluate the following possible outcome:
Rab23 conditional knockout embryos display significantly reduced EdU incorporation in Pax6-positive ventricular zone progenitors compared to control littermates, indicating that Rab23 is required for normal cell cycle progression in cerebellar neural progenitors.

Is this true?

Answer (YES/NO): NO